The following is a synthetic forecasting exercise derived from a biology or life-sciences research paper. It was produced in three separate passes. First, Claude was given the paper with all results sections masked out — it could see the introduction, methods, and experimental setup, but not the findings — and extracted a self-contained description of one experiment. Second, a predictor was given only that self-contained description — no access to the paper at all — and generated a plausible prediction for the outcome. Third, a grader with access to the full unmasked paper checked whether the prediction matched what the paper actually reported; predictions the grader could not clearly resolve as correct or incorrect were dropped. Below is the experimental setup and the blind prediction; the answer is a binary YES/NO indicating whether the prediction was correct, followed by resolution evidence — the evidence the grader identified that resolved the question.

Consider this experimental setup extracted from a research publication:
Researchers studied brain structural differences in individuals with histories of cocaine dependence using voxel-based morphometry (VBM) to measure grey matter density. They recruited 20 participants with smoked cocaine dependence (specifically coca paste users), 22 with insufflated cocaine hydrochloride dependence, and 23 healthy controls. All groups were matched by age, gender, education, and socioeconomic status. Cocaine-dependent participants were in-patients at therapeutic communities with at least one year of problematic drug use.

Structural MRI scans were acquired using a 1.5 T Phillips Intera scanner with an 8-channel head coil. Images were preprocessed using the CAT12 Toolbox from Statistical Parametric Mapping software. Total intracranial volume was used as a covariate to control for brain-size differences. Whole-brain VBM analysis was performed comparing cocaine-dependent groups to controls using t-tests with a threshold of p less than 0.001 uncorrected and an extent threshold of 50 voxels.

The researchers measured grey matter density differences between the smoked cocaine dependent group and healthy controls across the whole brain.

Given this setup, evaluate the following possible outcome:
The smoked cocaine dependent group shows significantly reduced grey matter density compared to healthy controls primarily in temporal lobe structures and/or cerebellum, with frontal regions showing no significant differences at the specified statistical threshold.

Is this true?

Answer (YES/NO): NO